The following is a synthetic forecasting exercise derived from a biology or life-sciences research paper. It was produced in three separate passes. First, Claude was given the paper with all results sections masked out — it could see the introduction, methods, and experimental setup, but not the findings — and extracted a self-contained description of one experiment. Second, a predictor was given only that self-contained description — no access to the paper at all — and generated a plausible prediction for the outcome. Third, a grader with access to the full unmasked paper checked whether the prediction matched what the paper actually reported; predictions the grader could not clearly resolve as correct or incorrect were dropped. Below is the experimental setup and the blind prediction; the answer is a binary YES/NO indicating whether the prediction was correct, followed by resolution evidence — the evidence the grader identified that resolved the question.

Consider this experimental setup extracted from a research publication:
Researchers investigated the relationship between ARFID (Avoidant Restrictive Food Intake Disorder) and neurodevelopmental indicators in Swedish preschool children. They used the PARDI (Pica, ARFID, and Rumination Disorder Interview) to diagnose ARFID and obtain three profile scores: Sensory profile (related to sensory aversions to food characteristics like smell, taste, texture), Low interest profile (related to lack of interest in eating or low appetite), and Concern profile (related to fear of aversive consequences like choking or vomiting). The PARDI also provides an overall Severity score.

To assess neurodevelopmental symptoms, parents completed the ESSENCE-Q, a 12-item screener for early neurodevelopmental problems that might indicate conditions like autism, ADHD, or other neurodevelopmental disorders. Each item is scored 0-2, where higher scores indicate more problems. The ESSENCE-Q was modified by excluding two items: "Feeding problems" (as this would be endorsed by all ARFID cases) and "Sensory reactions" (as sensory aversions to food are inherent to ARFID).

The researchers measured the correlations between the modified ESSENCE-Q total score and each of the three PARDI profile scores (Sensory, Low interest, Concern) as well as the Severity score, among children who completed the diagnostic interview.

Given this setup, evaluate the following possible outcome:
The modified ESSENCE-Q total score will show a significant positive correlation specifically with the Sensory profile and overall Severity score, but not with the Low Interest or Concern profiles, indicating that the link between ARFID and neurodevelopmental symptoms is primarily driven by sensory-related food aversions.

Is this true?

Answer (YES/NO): NO